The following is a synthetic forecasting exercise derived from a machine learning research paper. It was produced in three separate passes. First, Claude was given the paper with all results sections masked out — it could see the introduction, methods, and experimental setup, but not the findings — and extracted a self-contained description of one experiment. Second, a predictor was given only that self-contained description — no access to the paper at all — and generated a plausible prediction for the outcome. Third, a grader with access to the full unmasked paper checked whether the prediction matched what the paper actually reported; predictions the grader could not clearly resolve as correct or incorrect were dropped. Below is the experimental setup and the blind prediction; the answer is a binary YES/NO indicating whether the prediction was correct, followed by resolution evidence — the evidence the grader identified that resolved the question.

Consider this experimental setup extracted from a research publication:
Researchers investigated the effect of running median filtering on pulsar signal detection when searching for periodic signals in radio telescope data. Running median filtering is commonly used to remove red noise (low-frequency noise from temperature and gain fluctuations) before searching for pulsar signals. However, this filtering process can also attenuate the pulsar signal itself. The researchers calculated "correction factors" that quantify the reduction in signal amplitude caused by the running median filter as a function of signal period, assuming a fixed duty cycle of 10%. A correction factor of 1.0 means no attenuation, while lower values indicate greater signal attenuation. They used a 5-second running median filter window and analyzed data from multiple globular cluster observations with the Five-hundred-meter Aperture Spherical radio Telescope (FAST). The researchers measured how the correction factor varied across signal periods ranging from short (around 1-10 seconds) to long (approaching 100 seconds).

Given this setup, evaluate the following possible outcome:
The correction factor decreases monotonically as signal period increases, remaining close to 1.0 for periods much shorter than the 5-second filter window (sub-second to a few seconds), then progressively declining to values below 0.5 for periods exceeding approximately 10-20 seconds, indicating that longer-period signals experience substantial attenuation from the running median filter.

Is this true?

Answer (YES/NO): NO